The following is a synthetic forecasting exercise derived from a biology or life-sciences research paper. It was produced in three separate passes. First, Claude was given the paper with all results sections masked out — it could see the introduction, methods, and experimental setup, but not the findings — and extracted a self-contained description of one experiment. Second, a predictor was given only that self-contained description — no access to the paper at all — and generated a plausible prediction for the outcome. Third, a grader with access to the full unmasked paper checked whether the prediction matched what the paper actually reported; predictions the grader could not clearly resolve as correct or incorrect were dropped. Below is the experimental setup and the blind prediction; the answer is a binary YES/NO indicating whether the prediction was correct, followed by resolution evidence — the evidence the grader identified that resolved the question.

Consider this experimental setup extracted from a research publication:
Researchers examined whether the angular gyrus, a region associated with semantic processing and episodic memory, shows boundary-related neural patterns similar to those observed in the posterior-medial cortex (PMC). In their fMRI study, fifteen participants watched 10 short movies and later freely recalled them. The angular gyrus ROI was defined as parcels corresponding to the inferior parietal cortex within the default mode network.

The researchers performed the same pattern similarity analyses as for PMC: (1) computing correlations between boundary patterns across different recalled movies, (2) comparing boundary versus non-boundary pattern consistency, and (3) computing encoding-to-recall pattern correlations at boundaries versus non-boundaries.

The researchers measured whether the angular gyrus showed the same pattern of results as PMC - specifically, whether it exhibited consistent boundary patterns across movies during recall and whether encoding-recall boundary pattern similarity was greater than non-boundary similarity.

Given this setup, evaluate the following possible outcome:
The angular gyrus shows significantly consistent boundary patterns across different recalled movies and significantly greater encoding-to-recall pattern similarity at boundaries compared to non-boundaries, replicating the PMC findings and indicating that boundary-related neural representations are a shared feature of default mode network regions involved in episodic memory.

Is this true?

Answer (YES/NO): YES